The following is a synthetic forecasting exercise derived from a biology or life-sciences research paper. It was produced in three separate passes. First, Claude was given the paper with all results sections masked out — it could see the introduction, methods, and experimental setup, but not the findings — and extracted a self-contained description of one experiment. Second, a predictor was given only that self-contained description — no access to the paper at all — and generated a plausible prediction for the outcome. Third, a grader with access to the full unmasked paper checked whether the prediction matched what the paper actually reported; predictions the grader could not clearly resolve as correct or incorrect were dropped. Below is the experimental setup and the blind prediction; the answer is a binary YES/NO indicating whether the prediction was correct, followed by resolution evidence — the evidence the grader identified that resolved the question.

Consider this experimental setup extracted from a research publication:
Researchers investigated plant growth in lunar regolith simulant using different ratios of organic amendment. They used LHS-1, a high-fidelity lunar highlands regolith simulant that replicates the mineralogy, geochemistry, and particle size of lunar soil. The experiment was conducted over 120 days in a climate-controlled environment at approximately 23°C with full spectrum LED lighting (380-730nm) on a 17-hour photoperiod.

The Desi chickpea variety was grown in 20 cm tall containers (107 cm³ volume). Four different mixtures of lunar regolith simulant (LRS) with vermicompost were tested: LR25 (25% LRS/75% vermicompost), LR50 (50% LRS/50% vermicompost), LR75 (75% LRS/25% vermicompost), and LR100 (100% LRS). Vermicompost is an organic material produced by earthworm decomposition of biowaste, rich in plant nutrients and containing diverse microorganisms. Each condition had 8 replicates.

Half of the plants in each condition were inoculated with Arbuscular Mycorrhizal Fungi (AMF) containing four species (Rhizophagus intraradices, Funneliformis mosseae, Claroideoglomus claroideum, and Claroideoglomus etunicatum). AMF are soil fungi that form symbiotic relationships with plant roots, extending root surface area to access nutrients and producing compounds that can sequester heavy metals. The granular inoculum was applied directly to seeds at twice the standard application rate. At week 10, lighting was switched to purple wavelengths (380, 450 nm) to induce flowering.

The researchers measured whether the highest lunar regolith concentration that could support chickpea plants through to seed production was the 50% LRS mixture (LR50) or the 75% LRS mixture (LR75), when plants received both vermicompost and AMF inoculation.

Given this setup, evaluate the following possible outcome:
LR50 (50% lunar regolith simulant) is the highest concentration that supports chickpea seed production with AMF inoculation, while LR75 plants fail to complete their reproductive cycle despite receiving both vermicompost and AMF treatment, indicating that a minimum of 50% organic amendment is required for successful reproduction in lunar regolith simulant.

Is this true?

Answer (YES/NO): NO